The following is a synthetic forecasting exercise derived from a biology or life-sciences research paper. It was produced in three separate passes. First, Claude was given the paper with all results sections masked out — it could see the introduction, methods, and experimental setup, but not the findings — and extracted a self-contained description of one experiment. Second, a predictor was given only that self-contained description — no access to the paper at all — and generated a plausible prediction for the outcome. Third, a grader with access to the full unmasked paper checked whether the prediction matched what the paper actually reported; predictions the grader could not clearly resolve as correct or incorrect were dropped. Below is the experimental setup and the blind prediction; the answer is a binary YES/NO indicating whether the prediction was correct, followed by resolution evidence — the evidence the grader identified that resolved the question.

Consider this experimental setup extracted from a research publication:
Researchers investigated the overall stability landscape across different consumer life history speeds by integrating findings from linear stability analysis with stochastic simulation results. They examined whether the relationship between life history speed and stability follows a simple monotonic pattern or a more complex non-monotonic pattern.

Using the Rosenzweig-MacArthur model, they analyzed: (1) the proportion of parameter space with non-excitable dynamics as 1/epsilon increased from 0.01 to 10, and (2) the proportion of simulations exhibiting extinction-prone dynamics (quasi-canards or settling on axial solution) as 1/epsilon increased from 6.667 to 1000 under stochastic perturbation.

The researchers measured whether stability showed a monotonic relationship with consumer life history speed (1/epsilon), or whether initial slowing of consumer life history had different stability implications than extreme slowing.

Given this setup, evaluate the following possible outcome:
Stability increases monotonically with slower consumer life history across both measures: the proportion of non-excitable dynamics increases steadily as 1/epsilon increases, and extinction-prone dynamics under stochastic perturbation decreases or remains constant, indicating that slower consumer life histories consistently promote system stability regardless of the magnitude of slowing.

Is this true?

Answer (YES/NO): NO